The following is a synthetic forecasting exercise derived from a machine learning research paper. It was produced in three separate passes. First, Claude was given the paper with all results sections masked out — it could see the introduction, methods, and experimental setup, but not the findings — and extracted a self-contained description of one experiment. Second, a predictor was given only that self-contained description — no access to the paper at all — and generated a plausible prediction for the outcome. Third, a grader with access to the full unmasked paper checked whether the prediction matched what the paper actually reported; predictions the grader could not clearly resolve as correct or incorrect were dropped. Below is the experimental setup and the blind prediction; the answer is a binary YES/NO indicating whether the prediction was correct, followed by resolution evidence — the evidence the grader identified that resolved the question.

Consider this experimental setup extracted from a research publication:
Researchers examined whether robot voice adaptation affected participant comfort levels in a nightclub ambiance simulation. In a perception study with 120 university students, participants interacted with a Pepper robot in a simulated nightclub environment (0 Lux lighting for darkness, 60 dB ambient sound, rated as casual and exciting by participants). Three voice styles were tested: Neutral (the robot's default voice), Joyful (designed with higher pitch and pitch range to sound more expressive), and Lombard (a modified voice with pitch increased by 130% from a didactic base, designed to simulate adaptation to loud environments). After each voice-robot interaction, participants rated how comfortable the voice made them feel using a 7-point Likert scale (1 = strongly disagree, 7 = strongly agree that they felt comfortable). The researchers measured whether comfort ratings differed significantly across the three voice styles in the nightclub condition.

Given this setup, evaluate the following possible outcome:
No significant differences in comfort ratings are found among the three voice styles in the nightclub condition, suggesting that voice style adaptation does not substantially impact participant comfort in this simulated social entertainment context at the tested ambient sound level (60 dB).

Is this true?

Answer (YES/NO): NO